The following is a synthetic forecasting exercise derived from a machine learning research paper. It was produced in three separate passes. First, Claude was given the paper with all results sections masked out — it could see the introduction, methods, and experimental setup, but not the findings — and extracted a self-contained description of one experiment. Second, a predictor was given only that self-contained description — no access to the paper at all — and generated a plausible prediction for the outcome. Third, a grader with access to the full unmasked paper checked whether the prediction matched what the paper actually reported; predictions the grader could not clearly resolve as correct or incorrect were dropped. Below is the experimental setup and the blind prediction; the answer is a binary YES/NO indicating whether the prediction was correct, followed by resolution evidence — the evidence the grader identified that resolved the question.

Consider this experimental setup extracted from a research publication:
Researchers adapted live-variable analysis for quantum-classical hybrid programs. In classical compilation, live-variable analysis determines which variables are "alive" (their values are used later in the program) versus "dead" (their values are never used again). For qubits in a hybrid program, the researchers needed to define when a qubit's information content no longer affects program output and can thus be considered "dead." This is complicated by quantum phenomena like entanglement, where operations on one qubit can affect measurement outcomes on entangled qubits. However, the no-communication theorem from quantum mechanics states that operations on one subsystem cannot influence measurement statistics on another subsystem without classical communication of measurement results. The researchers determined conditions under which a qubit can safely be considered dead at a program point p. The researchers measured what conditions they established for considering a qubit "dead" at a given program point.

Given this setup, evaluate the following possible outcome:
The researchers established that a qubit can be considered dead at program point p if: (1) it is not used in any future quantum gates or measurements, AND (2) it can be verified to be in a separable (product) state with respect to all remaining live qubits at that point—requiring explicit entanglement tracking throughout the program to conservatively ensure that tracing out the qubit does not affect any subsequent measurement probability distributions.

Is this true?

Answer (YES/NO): NO